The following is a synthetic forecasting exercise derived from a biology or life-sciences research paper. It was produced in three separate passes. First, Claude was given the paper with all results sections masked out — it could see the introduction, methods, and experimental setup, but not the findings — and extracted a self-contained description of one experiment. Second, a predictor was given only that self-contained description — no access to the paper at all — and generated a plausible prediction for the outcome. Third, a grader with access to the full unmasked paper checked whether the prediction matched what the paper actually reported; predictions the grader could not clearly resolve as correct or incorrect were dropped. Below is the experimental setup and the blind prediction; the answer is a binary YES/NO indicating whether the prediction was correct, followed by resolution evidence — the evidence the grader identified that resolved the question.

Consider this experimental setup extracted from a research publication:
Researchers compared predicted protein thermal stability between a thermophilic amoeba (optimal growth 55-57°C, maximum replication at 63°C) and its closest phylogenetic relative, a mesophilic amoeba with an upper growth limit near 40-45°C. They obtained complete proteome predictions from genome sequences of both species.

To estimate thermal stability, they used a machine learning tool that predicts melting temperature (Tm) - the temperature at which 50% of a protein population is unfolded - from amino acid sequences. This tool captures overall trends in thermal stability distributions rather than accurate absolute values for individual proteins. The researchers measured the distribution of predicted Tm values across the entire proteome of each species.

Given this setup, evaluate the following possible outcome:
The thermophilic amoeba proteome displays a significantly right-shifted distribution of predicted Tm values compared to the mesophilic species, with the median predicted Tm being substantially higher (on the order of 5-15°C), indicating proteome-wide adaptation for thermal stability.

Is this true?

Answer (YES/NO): NO